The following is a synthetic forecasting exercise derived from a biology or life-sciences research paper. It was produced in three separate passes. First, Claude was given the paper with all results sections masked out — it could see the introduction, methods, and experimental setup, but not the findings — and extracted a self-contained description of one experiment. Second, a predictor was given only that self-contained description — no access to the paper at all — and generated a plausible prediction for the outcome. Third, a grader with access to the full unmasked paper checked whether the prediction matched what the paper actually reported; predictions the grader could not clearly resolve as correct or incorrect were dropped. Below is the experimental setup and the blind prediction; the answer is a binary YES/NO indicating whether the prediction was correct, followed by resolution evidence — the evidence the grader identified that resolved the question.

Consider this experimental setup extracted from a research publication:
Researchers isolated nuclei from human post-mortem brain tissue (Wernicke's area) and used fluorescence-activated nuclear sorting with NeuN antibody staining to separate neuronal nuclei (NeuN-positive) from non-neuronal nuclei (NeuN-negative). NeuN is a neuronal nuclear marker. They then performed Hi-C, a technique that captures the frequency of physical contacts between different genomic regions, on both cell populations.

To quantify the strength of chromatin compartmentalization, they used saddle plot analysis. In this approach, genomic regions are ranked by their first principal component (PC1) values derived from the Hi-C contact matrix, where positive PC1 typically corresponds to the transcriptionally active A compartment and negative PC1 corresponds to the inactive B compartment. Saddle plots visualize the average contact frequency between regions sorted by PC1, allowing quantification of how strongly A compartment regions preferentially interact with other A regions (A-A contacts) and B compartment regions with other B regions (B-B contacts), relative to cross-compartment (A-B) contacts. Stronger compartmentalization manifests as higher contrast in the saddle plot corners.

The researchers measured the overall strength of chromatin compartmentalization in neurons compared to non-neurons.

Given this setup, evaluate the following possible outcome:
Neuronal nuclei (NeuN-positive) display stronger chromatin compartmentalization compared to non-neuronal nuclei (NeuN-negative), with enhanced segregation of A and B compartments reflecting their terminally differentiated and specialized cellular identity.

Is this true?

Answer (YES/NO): NO